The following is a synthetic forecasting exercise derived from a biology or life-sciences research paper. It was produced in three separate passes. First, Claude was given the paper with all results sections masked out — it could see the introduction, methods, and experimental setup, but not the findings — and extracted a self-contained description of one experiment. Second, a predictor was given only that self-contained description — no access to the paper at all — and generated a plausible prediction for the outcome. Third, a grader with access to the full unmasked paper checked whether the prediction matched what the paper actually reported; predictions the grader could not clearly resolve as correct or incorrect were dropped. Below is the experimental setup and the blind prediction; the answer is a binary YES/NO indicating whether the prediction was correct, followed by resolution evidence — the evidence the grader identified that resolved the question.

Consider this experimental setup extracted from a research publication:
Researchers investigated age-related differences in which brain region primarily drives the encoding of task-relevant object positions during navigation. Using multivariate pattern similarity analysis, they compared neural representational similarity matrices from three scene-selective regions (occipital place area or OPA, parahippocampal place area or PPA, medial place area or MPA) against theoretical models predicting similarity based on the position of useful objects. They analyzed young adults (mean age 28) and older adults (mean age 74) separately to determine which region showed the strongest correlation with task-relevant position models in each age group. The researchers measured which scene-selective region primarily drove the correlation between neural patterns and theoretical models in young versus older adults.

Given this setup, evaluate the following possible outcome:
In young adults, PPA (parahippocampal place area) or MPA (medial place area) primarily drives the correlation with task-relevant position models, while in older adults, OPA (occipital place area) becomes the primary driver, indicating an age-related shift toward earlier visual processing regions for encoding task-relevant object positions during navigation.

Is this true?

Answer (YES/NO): NO